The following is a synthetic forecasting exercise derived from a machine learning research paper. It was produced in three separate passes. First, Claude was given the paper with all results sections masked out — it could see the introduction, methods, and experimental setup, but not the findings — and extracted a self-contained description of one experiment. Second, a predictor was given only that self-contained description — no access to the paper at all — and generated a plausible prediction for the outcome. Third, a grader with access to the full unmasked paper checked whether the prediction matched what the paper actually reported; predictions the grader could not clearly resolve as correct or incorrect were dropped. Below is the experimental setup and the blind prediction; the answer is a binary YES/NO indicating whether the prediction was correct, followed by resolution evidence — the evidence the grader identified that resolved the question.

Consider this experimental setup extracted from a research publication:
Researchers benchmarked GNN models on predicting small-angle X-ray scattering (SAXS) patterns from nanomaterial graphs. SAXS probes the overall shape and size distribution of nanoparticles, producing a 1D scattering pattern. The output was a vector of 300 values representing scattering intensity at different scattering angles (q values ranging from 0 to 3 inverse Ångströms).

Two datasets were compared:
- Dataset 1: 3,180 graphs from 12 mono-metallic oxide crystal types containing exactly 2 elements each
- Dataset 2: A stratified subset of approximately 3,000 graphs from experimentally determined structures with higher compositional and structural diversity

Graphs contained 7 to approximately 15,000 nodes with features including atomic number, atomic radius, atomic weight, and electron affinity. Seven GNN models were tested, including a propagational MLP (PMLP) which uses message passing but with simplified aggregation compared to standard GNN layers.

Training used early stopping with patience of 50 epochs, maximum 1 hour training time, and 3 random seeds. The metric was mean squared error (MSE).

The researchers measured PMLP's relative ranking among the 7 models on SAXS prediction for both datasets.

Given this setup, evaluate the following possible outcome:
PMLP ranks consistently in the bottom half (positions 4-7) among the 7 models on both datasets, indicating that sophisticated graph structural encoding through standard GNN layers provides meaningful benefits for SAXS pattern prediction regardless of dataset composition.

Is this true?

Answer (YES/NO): NO